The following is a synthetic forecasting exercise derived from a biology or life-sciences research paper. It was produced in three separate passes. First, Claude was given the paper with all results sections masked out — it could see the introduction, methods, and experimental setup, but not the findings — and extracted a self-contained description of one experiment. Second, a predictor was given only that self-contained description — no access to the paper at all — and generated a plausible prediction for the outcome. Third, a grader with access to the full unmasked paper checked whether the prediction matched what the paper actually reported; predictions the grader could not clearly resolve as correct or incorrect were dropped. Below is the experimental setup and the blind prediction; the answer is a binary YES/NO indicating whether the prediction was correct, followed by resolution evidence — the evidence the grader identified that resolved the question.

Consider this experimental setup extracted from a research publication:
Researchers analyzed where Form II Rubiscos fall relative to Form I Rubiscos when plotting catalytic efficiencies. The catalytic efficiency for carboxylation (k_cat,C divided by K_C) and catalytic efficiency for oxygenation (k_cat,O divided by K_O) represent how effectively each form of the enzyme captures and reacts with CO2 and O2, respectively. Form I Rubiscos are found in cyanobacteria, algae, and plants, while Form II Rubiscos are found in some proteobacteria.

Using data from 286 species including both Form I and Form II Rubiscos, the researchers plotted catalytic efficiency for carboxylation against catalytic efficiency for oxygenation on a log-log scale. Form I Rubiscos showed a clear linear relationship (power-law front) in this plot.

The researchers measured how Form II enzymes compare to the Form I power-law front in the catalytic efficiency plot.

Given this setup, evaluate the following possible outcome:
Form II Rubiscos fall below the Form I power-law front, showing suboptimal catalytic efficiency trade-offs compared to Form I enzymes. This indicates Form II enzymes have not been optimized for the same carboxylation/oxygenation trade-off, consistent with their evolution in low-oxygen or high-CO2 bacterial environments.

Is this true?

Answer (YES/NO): YES